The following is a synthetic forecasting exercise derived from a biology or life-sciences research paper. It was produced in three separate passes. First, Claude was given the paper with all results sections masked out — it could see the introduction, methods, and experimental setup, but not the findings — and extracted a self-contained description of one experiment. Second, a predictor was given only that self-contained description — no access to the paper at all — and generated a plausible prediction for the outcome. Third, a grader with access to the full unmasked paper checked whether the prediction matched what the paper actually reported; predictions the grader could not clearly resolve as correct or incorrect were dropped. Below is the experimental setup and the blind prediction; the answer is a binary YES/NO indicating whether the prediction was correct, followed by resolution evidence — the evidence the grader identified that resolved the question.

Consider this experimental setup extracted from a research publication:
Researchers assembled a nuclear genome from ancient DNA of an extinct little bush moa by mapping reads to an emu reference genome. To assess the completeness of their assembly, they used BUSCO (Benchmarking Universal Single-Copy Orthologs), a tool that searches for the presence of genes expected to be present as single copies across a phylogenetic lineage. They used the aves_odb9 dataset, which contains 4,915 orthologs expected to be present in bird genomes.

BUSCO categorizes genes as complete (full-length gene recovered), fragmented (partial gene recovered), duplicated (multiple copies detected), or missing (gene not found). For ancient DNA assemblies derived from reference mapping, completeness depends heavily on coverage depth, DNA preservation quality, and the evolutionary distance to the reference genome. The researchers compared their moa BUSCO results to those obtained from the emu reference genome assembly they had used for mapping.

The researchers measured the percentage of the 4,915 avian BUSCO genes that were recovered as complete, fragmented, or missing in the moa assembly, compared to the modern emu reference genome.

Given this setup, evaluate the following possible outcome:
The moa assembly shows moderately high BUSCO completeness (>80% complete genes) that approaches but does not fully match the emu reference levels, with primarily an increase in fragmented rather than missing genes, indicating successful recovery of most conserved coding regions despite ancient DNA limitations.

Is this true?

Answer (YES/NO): NO